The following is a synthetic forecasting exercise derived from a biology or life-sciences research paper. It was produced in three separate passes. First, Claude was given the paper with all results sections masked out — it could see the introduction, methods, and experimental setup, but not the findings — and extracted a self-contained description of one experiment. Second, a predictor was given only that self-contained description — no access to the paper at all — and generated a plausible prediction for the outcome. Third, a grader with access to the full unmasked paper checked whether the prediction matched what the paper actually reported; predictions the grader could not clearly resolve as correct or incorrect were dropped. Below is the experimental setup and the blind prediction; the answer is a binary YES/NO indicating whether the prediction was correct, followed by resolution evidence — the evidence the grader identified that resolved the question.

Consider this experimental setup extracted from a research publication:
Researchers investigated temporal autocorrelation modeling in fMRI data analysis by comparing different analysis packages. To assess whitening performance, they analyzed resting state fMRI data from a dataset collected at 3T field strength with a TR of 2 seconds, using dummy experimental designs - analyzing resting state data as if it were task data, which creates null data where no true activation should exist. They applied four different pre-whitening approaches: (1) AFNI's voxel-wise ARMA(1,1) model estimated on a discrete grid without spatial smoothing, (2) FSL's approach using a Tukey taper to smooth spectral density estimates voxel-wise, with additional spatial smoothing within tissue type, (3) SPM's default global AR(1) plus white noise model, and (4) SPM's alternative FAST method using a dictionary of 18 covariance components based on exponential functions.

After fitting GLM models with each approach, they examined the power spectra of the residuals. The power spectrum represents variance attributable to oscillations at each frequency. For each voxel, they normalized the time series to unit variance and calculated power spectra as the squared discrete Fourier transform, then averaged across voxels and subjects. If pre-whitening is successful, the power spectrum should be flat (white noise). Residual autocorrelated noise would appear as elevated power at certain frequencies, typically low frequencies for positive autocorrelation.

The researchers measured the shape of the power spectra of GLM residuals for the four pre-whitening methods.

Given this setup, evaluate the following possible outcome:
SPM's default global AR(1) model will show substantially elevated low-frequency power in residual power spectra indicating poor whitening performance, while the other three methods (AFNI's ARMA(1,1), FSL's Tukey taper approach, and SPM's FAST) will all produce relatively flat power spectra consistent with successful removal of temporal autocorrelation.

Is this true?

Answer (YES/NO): NO